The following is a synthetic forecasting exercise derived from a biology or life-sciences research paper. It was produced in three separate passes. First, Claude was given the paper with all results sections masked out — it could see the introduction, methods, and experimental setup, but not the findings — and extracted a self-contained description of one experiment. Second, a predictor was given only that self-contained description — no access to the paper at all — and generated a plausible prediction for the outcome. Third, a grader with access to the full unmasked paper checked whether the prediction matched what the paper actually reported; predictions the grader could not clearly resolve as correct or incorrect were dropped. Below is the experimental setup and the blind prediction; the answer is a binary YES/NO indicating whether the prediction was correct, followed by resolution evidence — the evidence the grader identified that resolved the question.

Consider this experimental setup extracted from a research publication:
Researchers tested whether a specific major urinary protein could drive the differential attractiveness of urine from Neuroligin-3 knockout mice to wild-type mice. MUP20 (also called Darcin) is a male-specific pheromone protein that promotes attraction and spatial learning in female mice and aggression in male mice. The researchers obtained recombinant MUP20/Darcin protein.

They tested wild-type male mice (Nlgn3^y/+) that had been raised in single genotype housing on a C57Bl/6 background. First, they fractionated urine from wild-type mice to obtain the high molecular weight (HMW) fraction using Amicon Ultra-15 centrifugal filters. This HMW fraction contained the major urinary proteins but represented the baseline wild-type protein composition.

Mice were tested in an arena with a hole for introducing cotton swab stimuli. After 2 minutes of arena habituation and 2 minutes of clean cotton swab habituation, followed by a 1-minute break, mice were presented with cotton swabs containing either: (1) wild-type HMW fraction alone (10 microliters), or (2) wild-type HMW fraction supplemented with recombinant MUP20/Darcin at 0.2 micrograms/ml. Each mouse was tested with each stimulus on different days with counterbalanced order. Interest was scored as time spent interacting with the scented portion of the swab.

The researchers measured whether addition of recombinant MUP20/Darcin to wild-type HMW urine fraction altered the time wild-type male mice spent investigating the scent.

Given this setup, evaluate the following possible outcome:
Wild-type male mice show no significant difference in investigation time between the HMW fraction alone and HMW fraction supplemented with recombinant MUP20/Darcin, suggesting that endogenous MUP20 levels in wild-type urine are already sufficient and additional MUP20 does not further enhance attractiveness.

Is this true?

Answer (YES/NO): NO